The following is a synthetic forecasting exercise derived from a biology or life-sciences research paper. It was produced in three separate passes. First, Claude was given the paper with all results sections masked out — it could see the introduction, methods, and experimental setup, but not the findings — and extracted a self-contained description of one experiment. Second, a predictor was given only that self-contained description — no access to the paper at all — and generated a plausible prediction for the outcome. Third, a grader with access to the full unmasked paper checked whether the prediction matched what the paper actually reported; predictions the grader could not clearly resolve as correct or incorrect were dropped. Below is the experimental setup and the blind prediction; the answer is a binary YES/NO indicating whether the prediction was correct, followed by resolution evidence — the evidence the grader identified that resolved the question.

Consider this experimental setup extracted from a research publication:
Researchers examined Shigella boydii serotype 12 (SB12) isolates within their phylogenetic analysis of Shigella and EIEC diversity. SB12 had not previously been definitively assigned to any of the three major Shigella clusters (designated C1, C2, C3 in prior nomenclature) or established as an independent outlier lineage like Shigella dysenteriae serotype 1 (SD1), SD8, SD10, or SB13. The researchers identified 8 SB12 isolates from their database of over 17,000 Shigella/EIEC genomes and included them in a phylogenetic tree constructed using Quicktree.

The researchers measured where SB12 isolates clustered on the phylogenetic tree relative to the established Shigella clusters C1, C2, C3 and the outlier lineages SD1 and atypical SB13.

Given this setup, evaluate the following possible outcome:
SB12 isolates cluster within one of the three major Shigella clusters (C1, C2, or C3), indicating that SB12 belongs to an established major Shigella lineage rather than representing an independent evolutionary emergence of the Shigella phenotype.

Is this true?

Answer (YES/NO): NO